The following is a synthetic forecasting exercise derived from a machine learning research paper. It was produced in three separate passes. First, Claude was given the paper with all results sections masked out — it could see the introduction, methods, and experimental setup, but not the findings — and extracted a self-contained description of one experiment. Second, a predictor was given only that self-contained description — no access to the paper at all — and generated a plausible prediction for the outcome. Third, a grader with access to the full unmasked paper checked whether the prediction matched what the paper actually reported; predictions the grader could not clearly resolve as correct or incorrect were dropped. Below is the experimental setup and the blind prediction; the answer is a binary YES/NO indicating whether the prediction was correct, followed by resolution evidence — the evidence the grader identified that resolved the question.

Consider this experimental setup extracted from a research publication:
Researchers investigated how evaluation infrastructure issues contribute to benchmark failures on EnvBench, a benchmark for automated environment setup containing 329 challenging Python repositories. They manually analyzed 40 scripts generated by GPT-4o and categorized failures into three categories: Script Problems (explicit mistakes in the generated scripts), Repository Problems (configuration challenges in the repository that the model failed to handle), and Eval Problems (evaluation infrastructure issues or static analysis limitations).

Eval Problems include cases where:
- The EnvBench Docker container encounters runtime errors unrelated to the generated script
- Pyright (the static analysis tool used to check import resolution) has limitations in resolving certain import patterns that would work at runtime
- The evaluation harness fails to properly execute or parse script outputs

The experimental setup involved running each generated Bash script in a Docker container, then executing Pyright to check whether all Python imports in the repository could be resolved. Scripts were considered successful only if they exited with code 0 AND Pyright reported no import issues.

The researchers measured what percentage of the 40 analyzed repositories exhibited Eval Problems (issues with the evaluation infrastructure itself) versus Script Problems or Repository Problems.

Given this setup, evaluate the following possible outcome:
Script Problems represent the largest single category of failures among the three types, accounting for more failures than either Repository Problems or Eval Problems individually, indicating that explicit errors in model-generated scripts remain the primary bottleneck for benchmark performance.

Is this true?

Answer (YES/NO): YES